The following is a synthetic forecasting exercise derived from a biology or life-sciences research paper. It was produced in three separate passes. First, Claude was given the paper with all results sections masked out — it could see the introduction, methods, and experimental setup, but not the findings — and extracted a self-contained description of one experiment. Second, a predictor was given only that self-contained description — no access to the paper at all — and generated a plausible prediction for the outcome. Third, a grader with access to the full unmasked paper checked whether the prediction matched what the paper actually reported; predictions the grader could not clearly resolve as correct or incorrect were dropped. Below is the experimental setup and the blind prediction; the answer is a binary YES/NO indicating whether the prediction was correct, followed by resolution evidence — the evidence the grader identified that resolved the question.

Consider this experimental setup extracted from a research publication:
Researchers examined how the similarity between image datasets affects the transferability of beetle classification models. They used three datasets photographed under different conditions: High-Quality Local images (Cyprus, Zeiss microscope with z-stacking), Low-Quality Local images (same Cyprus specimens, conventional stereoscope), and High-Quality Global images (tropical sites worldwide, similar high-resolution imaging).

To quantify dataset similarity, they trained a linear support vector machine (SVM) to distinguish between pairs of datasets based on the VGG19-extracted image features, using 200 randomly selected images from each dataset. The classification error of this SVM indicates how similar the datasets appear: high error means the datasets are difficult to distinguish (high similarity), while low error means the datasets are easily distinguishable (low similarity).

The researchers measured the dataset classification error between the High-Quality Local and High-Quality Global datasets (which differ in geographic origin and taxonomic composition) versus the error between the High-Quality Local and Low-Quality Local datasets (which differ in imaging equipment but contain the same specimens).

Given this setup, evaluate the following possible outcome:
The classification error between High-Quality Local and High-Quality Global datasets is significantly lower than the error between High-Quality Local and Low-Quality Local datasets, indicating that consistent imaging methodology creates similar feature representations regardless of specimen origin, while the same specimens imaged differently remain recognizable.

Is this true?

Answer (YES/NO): NO